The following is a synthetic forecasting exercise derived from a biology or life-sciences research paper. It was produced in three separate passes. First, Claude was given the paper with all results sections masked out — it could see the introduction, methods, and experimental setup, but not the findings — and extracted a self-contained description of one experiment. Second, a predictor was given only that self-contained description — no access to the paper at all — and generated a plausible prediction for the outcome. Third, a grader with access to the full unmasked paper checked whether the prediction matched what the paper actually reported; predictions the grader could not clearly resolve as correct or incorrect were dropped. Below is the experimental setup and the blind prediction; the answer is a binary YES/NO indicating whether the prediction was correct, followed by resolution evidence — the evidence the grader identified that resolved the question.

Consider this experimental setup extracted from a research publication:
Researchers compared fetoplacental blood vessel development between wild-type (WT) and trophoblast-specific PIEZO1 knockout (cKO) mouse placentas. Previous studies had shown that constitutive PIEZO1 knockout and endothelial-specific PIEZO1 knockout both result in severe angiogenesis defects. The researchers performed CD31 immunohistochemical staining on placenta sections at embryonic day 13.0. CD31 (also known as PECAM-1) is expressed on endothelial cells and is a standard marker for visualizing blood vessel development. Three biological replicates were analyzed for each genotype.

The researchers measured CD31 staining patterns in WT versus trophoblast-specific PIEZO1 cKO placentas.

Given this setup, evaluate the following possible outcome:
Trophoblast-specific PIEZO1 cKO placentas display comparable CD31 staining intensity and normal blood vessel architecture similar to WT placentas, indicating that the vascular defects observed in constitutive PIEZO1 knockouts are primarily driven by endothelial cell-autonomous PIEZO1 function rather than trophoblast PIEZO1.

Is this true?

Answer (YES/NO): YES